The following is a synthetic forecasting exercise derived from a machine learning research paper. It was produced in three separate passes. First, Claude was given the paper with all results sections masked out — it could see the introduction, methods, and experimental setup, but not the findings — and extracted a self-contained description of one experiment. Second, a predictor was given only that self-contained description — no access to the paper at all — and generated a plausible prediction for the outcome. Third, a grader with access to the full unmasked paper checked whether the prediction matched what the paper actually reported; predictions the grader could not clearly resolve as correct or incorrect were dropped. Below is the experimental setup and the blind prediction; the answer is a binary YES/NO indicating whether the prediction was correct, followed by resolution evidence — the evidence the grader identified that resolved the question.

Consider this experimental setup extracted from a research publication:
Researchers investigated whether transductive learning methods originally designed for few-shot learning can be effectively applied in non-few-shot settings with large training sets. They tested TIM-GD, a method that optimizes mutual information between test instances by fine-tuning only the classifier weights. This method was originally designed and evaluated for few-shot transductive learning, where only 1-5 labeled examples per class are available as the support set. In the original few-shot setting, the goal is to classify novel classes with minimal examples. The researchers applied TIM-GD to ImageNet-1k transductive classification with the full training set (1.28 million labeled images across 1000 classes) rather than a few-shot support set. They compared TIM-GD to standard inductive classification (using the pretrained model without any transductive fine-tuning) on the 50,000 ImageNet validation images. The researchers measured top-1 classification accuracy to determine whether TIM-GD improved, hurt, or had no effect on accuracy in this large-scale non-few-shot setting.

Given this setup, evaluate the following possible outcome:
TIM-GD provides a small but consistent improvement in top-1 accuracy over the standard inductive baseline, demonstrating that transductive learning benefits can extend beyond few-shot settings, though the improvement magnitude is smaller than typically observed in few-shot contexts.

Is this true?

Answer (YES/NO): NO